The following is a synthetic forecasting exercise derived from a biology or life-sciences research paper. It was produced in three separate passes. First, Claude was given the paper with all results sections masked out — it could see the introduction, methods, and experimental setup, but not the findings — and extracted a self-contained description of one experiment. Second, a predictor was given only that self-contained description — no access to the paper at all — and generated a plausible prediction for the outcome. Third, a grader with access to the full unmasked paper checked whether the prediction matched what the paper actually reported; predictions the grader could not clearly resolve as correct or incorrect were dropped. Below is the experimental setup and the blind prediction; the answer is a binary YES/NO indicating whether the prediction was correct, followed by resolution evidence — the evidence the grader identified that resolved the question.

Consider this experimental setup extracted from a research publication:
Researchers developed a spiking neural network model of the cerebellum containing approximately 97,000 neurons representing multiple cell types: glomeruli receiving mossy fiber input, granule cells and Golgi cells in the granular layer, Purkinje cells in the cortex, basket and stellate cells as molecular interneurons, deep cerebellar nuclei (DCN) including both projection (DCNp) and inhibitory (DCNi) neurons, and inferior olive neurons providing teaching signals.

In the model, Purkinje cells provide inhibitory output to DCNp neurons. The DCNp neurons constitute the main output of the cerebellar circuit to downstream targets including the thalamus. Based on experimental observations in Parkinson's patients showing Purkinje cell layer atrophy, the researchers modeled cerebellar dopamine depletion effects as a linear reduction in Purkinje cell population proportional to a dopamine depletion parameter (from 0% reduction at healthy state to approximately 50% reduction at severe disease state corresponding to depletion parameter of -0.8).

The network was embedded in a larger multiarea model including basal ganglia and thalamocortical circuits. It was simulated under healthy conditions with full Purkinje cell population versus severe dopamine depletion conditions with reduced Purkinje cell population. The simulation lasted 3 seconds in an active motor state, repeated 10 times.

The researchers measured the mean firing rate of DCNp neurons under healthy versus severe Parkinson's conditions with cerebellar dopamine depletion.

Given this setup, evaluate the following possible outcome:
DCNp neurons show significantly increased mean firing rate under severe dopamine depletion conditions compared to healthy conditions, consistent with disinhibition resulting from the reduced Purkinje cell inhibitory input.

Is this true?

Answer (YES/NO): YES